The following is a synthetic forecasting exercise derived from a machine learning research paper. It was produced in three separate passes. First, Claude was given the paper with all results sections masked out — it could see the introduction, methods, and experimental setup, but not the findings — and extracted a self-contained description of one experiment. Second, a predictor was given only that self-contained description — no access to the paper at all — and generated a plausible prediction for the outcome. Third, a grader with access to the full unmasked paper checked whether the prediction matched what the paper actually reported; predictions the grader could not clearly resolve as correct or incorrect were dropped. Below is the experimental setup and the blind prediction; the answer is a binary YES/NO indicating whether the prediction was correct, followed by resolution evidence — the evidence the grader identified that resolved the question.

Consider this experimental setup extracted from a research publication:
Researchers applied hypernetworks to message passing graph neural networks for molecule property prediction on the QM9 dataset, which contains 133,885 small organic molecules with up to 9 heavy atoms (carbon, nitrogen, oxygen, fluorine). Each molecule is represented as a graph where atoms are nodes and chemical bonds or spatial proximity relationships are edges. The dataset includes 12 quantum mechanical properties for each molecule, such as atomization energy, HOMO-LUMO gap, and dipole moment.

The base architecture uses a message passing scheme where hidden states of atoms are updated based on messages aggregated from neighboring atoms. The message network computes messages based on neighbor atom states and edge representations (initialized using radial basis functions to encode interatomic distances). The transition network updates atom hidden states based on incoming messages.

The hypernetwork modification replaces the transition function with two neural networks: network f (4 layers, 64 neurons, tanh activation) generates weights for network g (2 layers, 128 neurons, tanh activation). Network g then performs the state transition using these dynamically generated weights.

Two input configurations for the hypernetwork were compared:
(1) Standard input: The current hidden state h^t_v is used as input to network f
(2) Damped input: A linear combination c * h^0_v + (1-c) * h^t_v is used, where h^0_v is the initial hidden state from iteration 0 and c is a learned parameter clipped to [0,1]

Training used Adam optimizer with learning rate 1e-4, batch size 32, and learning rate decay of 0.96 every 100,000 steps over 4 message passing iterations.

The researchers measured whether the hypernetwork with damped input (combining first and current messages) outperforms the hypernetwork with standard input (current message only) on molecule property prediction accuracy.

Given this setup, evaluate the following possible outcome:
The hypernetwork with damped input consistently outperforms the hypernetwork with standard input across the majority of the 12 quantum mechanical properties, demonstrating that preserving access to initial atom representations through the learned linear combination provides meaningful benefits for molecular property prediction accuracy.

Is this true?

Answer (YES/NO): YES